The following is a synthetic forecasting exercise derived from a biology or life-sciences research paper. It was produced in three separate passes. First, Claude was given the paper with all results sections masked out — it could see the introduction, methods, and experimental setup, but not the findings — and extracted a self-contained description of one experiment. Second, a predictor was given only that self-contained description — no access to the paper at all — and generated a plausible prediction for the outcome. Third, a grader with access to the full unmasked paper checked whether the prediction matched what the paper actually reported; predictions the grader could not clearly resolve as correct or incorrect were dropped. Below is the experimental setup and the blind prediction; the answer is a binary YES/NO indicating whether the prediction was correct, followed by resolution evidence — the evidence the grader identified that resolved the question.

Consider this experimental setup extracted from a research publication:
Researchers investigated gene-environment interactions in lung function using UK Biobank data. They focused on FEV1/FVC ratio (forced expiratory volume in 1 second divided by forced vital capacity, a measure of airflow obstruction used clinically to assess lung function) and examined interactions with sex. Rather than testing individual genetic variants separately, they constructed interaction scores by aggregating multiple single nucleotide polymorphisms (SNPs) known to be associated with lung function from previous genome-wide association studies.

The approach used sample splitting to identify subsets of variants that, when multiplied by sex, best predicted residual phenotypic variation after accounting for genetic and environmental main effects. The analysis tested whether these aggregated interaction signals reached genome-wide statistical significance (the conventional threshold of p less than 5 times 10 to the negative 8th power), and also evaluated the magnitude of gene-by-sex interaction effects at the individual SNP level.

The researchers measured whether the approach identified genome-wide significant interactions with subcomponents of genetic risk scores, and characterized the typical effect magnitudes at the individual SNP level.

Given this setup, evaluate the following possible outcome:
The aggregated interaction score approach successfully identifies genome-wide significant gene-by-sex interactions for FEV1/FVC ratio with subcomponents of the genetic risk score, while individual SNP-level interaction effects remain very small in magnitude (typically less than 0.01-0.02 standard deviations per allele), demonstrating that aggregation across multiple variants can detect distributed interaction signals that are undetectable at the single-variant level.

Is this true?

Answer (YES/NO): YES